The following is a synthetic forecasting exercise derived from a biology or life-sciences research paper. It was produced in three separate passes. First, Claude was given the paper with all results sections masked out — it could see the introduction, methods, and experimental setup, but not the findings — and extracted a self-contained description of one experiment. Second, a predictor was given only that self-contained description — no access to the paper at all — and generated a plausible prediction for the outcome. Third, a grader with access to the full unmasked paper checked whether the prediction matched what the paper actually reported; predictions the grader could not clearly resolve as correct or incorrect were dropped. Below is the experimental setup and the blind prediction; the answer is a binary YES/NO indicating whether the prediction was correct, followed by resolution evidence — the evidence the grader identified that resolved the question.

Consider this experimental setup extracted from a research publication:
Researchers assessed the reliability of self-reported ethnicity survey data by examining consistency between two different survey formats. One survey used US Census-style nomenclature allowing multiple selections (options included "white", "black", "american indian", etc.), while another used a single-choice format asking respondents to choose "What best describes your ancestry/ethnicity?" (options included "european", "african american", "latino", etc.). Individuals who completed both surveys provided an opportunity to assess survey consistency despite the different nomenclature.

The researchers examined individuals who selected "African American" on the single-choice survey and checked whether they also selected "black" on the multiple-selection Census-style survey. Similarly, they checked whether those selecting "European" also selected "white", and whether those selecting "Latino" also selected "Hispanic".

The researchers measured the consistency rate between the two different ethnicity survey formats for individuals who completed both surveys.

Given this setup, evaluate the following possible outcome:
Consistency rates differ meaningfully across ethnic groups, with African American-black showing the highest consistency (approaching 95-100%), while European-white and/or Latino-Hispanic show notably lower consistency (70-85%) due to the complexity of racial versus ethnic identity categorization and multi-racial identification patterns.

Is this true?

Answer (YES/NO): NO